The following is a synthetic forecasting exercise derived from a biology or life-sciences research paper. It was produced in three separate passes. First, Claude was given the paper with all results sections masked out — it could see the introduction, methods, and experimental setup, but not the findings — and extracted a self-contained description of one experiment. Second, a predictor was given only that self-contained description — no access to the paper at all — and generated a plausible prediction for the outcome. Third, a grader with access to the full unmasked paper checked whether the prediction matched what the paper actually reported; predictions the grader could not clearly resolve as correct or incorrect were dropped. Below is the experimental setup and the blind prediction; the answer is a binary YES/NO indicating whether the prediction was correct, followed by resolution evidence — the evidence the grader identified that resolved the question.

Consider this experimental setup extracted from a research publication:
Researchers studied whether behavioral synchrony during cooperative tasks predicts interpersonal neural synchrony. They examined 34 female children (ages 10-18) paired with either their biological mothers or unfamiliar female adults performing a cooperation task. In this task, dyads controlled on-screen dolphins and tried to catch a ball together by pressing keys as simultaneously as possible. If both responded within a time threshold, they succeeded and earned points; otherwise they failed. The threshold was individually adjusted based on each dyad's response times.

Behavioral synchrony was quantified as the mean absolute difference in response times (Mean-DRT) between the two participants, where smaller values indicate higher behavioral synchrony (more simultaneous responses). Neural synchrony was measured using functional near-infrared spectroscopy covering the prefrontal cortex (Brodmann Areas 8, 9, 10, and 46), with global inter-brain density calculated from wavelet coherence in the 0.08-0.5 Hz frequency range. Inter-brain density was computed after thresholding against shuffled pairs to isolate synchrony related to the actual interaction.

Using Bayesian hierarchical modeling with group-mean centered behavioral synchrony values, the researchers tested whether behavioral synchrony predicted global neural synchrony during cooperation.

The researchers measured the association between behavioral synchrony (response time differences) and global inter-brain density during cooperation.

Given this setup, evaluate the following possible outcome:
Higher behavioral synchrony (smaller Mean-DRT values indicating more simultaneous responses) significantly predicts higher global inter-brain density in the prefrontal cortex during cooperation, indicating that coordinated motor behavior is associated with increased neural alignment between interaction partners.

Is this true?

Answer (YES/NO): NO